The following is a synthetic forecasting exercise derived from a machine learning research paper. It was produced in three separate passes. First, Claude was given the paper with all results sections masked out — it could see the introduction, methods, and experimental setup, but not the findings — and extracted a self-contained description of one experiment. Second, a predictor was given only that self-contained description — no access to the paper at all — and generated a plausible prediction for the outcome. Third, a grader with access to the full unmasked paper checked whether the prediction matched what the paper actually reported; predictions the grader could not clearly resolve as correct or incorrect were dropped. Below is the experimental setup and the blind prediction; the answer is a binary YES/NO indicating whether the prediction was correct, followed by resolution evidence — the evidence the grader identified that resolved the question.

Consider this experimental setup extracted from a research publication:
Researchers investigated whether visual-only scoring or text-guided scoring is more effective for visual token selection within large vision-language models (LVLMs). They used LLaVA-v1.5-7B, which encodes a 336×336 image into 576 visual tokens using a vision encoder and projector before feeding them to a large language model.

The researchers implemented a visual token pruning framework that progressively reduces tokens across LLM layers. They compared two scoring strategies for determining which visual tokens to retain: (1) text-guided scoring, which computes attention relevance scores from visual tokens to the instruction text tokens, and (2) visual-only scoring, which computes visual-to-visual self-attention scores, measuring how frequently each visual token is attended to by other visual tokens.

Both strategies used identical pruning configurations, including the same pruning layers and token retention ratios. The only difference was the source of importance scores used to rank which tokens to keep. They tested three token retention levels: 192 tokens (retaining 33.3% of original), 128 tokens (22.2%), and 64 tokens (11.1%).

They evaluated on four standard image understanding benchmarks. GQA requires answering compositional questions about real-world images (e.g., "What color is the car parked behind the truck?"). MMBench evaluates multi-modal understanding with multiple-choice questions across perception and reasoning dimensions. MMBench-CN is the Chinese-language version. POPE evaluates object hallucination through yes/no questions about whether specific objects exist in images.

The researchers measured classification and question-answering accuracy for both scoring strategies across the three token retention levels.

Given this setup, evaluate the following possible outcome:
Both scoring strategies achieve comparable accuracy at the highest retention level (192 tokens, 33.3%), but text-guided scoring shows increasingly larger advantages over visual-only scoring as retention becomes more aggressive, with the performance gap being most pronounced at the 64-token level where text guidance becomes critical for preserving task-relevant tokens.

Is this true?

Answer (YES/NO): NO